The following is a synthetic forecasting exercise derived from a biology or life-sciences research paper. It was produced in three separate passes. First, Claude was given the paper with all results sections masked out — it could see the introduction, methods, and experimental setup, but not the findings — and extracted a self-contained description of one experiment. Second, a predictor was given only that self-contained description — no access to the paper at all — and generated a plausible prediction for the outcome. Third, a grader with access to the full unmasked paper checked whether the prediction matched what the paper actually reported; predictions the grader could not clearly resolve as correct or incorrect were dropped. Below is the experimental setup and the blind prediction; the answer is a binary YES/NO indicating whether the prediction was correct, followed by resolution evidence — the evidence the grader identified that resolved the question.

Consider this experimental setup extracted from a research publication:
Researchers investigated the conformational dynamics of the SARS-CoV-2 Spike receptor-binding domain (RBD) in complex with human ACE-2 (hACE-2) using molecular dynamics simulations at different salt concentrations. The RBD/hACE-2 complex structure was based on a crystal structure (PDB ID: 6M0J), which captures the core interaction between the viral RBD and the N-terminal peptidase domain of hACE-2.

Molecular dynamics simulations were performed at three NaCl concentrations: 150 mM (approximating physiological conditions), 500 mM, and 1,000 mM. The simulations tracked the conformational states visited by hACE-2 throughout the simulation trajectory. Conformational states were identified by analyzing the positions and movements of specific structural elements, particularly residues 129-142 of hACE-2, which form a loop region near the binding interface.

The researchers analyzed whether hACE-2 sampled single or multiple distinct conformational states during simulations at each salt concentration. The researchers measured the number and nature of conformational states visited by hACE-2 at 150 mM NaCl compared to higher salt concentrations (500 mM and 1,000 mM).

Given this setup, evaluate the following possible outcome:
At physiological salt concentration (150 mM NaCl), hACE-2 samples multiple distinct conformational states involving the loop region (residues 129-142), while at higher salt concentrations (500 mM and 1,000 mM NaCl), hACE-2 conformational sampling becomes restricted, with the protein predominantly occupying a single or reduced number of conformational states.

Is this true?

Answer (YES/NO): YES